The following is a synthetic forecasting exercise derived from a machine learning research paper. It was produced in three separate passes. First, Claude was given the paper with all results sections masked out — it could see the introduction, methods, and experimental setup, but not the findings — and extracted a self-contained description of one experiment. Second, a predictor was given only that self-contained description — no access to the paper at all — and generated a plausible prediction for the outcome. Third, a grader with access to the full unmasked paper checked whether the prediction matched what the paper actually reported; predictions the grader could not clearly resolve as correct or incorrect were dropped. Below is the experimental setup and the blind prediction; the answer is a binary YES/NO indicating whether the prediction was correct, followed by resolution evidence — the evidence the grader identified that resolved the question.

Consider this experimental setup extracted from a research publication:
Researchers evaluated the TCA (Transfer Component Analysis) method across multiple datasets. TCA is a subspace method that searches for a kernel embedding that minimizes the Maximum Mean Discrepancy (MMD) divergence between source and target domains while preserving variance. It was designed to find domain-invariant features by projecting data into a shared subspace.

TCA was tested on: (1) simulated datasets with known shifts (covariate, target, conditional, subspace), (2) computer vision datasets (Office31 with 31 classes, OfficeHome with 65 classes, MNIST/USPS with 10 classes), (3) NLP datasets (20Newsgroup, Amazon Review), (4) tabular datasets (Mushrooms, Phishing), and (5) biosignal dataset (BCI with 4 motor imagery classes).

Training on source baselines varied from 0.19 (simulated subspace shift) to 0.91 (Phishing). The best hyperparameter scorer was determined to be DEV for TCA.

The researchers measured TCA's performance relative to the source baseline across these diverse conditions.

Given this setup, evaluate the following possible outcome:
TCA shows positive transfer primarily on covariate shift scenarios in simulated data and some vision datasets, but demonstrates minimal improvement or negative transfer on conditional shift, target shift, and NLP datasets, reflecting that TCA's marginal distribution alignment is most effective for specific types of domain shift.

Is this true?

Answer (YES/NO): NO